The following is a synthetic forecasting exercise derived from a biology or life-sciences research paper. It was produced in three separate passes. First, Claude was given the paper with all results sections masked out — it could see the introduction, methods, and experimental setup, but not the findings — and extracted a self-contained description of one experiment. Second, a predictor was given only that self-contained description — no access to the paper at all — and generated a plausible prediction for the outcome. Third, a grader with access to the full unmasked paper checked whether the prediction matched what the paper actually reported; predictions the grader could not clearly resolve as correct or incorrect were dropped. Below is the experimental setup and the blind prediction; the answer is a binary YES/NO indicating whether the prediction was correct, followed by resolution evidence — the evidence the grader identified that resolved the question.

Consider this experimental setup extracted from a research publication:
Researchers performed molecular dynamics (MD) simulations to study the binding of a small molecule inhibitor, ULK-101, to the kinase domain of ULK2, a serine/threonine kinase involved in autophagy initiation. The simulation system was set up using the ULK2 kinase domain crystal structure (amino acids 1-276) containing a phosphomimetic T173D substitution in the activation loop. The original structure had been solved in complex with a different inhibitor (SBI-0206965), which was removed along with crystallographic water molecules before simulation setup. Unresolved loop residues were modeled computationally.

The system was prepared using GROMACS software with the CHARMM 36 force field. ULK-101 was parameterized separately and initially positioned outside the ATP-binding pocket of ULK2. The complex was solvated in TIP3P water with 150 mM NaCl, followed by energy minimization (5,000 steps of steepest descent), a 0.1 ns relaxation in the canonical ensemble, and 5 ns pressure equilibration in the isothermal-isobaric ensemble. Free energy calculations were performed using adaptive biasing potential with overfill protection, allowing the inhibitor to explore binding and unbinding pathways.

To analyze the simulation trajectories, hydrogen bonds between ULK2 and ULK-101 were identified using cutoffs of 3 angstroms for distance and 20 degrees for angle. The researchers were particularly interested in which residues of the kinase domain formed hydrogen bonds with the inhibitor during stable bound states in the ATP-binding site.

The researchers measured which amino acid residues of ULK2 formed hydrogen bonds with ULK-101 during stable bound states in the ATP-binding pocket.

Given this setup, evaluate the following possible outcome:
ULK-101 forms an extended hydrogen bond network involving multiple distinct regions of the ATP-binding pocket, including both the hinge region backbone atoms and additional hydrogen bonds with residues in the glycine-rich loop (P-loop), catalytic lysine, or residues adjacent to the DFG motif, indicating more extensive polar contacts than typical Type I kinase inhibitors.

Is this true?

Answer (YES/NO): NO